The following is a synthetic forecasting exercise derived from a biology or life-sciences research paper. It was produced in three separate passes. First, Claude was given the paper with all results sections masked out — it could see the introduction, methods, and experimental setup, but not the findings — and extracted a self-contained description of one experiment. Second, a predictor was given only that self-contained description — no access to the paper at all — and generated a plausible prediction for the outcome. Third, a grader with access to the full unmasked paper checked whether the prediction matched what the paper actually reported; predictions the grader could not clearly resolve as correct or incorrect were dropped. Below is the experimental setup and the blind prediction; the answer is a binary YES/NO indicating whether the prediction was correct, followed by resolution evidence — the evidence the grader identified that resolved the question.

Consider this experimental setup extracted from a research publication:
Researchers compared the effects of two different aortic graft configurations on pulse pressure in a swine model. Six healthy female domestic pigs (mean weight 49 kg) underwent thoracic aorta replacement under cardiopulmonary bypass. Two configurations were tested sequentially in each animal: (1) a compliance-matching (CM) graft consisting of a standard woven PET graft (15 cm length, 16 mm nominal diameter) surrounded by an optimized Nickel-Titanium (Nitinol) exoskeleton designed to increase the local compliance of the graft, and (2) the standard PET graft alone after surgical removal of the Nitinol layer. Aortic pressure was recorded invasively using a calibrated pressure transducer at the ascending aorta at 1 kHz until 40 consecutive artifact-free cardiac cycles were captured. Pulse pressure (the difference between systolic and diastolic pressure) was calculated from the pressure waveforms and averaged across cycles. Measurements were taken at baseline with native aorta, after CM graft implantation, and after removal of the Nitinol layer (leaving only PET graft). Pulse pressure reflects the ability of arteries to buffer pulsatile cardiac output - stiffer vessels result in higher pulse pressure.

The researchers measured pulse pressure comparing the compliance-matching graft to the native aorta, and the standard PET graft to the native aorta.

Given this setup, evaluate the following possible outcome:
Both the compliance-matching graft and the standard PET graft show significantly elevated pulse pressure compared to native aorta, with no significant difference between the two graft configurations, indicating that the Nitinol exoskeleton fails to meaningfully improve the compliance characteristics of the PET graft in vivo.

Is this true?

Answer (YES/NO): NO